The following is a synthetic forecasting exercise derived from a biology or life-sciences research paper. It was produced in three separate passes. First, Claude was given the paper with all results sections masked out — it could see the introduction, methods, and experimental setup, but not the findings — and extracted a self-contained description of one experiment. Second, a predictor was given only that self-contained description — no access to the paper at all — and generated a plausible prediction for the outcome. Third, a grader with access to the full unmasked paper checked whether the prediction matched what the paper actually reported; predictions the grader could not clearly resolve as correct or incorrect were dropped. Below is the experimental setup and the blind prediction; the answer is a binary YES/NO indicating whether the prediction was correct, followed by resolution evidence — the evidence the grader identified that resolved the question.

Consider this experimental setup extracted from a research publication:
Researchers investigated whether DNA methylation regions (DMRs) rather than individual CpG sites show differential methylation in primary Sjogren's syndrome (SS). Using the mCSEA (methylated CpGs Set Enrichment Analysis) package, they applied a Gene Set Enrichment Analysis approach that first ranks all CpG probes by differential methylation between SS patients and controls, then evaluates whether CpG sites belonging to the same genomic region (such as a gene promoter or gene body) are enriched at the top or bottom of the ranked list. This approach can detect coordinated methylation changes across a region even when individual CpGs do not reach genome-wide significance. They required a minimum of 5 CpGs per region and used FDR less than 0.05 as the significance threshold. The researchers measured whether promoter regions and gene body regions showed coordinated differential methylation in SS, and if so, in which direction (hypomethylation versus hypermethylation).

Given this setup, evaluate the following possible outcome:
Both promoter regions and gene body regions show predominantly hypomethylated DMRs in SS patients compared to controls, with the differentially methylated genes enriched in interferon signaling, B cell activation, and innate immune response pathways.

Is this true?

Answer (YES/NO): NO